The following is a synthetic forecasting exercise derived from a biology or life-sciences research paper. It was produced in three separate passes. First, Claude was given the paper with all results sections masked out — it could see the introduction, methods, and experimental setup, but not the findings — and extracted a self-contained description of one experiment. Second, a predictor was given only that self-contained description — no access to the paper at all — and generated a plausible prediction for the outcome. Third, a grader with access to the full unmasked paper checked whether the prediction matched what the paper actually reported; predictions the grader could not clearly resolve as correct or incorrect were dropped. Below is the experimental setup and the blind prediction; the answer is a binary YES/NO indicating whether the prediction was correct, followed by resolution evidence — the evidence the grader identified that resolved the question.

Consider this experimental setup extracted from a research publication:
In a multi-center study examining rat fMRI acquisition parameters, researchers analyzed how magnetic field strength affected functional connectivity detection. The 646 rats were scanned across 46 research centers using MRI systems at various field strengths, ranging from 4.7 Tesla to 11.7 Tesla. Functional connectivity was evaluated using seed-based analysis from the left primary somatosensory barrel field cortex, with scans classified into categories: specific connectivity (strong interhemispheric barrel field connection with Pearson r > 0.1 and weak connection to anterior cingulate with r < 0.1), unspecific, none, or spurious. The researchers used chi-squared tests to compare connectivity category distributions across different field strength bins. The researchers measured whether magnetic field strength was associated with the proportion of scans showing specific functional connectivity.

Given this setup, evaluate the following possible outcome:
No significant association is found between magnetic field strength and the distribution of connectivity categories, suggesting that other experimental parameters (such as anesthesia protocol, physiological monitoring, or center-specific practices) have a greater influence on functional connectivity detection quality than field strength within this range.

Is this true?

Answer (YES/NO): YES